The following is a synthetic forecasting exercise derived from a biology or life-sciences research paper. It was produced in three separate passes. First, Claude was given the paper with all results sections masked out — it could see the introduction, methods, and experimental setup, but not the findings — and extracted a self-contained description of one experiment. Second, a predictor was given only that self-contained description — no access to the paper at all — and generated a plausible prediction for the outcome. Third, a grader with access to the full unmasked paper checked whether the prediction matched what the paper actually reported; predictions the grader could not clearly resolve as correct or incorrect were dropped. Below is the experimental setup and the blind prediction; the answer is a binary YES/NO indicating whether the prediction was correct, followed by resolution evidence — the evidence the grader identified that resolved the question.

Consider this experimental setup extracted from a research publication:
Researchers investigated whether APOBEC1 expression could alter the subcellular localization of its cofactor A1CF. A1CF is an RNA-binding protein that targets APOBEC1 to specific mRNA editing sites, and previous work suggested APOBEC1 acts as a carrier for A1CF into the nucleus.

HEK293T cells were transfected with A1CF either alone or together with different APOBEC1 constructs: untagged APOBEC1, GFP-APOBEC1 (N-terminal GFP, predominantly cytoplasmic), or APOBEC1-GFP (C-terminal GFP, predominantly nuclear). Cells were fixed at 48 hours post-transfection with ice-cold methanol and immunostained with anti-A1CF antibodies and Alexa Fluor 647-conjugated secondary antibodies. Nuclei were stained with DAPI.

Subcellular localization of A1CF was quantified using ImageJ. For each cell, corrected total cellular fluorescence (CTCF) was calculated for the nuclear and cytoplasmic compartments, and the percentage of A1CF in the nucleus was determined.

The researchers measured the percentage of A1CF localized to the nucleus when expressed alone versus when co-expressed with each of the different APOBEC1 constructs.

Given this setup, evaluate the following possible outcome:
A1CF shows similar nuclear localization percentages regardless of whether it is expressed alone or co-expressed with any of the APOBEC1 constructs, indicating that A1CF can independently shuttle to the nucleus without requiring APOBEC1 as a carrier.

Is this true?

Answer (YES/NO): NO